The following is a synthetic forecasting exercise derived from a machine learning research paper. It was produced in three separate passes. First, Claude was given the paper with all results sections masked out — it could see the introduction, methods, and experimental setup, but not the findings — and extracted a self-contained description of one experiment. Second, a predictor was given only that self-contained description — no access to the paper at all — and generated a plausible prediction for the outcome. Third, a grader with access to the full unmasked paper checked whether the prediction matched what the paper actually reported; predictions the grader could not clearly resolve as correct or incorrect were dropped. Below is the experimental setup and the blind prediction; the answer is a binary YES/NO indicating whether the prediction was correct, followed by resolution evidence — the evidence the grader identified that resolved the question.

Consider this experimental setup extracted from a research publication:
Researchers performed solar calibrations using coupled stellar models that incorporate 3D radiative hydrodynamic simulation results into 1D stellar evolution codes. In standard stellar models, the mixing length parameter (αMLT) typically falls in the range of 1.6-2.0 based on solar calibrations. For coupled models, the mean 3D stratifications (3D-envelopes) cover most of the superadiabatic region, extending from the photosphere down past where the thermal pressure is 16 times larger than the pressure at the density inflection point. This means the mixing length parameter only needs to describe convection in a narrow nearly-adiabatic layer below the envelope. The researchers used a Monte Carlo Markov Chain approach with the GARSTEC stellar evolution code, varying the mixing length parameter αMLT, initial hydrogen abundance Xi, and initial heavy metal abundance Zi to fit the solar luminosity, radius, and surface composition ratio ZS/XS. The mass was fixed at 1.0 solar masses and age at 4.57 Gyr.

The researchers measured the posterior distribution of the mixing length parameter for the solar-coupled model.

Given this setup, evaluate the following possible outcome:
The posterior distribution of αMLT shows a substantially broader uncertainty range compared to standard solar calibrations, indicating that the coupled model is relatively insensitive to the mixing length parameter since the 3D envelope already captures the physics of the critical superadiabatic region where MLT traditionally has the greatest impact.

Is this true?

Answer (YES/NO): YES